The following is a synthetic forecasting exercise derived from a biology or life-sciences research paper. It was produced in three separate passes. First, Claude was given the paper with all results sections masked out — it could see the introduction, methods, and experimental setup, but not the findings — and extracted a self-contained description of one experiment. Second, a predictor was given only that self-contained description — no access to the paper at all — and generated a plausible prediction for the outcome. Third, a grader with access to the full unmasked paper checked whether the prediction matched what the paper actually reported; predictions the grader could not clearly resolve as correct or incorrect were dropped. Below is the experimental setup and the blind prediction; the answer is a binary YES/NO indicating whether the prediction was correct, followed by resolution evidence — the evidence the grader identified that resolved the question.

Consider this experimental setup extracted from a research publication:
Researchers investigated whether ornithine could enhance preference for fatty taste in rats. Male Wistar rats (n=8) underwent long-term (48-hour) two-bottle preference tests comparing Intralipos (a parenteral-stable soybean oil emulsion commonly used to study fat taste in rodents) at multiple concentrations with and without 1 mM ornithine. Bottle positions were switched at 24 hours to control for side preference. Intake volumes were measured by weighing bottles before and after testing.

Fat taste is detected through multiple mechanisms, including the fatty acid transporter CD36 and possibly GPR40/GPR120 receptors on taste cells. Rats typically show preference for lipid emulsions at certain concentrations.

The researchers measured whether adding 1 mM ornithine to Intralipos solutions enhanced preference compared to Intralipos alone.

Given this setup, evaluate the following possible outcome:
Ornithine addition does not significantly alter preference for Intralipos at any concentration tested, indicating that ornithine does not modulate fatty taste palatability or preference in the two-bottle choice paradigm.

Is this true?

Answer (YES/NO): NO